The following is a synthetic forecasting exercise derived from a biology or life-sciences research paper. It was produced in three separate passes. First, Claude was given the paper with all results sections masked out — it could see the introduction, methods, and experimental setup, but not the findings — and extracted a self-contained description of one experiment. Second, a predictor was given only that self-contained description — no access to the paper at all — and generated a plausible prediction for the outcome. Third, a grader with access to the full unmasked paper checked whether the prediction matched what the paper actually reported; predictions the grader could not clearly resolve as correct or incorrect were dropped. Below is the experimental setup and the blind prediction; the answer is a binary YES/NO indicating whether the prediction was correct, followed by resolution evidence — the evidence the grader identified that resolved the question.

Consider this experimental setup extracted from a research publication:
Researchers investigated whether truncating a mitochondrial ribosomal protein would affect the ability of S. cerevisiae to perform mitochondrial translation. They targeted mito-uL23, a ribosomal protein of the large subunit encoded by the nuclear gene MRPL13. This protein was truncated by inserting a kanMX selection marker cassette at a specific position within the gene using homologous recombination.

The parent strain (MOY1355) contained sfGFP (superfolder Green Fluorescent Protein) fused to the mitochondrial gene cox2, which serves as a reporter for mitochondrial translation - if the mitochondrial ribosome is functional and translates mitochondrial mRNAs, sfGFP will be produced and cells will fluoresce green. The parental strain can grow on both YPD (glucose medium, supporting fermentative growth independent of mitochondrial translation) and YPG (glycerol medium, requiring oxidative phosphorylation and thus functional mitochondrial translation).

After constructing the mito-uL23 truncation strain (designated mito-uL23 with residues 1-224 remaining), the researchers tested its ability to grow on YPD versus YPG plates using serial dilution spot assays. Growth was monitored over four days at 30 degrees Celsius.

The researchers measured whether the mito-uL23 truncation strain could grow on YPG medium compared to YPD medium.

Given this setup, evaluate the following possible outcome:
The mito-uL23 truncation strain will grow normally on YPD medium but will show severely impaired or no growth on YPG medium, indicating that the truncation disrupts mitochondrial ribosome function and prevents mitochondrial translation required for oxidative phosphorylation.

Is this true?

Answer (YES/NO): YES